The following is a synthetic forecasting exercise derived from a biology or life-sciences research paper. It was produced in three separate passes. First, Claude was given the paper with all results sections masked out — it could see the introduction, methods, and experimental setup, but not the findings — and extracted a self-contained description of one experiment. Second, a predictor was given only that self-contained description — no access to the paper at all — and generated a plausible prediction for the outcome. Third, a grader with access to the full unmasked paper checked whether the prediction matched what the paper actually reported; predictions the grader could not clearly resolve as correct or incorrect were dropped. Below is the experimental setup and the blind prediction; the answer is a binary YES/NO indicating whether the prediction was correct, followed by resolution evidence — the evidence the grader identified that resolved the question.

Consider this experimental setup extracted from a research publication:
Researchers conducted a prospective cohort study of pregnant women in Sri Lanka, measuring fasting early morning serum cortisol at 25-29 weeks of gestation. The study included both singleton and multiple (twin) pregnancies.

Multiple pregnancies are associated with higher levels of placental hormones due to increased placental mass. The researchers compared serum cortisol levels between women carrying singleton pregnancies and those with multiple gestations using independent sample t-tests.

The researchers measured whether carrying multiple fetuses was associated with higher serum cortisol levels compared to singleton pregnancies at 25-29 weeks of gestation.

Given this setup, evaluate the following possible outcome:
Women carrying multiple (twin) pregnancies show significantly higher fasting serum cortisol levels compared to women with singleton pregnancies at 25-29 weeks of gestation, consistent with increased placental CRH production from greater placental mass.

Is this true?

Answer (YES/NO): NO